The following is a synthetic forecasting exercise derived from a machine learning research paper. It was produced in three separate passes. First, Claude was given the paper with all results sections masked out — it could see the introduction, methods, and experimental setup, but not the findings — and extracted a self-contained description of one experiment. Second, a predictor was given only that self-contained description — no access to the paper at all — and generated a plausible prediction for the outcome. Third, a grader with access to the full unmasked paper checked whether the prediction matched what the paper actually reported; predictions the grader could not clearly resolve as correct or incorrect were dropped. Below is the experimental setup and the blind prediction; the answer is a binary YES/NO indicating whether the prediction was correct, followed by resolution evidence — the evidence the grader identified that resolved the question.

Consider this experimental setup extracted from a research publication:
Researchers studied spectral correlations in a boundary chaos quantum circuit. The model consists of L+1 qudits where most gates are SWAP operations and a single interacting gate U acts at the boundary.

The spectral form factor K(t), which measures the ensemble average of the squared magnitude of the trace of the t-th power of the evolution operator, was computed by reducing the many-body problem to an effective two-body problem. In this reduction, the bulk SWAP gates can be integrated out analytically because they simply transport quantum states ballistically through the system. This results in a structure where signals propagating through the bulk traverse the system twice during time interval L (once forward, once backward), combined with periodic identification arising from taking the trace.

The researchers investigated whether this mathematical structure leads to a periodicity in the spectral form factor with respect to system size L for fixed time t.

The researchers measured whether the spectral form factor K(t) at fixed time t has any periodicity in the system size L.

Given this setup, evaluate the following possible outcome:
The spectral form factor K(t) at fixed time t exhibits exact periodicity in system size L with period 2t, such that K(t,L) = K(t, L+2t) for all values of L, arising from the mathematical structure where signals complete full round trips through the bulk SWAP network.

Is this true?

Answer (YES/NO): NO